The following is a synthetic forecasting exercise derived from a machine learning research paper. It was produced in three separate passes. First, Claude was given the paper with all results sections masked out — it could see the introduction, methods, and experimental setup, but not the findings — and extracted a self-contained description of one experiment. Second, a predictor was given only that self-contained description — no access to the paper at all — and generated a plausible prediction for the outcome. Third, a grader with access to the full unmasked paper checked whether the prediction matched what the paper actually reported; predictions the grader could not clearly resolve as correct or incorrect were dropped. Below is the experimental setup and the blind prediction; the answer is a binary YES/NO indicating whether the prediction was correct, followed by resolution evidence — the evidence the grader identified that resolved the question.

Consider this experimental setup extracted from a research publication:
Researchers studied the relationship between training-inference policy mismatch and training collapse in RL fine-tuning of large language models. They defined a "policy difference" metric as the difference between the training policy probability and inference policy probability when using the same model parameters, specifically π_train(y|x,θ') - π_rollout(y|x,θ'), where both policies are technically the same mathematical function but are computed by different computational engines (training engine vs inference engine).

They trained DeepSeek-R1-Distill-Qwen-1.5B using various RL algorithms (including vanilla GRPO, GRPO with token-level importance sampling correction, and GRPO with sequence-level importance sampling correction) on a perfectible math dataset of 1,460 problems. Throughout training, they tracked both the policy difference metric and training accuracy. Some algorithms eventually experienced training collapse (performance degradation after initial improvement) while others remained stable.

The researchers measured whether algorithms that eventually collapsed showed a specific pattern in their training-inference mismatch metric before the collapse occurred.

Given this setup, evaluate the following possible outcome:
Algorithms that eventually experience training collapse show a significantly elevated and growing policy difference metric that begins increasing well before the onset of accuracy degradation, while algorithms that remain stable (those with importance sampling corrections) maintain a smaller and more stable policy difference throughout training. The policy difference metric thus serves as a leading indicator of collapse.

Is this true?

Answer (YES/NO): YES